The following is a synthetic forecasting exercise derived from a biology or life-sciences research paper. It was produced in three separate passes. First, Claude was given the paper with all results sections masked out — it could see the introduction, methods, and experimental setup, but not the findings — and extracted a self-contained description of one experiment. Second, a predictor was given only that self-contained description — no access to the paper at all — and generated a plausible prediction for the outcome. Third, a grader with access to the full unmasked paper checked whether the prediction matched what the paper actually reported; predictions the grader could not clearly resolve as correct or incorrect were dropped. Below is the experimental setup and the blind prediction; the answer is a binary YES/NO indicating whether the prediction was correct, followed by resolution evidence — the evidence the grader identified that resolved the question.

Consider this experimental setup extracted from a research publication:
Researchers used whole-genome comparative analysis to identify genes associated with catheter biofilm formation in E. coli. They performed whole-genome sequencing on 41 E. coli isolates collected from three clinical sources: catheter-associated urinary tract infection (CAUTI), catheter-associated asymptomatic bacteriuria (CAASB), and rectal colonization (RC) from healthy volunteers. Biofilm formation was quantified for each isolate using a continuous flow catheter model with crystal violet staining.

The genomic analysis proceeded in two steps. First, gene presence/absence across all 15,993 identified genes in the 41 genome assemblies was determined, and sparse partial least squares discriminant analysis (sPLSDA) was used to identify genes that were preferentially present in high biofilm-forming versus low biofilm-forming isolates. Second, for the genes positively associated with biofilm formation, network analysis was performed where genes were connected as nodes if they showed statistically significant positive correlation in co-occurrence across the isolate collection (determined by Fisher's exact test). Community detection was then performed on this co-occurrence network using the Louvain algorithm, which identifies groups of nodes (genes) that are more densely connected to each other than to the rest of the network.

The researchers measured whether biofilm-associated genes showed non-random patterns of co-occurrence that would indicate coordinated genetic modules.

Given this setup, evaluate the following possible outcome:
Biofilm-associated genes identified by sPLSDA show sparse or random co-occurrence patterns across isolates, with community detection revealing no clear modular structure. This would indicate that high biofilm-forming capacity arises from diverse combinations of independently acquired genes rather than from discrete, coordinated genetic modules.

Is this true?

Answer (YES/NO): NO